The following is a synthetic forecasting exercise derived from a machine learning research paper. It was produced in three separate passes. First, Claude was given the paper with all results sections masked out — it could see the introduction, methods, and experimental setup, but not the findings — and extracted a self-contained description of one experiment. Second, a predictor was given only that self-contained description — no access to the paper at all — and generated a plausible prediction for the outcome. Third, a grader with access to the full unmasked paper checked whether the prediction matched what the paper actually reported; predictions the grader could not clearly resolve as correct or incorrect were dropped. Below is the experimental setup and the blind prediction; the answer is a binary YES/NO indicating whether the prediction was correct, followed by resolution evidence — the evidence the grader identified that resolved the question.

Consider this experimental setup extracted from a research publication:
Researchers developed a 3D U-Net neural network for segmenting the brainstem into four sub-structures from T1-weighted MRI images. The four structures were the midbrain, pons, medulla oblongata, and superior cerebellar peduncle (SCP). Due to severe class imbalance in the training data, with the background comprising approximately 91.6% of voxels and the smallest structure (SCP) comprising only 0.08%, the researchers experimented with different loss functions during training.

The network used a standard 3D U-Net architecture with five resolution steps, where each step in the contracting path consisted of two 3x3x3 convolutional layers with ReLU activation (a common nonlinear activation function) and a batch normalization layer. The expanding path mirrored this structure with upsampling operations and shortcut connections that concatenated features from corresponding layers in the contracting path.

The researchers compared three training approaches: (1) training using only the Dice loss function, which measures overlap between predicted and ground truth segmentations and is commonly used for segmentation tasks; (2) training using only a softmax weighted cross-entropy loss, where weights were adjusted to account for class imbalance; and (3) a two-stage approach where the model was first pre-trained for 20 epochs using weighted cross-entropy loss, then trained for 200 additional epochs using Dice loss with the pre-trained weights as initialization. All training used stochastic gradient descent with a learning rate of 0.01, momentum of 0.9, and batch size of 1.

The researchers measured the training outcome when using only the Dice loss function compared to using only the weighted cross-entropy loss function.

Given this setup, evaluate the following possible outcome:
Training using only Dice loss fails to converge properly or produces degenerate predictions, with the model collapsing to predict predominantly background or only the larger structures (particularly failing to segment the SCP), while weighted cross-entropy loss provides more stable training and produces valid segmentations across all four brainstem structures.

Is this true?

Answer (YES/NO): NO